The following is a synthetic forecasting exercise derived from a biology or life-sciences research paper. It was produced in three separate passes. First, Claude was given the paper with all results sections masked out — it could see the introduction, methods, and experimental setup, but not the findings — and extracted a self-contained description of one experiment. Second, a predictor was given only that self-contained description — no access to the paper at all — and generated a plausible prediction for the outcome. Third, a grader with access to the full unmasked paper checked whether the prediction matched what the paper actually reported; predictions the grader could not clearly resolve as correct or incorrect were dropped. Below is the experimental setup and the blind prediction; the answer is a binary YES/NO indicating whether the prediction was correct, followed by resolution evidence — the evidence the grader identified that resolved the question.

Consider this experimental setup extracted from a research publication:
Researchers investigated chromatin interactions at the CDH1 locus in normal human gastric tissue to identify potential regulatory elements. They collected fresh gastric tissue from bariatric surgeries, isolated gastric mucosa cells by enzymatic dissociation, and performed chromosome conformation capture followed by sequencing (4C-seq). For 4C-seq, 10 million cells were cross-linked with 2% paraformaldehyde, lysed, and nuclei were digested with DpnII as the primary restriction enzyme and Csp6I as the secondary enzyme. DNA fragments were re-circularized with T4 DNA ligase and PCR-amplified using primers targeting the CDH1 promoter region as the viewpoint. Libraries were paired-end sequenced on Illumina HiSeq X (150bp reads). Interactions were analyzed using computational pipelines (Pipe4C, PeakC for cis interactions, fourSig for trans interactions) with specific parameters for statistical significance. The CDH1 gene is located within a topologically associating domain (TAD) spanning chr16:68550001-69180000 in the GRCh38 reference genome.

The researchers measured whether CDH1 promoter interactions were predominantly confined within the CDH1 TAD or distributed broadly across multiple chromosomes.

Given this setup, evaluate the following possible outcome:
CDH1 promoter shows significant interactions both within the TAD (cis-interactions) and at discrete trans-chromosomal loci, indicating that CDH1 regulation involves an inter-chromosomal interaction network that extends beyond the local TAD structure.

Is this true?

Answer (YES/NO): YES